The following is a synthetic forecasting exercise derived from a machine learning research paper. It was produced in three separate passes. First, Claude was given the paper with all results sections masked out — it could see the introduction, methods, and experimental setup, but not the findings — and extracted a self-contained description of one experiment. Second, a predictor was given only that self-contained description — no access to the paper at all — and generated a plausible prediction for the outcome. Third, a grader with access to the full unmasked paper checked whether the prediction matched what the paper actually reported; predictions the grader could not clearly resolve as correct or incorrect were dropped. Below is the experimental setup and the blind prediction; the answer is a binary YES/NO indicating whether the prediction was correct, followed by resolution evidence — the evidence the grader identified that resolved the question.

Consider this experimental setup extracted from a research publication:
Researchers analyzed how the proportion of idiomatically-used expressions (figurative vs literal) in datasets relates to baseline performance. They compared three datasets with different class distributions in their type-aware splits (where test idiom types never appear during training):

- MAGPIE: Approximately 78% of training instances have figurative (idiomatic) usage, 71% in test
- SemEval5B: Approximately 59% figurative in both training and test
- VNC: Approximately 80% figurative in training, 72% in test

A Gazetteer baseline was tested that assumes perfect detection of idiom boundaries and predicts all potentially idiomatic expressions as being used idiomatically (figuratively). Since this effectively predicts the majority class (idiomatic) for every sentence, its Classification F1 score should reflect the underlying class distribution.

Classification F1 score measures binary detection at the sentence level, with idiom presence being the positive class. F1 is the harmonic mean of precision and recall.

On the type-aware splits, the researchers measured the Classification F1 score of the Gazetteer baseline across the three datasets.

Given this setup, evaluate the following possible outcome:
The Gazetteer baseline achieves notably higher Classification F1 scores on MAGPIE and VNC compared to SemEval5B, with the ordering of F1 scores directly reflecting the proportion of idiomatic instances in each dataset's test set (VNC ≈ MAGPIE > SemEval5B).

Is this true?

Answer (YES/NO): YES